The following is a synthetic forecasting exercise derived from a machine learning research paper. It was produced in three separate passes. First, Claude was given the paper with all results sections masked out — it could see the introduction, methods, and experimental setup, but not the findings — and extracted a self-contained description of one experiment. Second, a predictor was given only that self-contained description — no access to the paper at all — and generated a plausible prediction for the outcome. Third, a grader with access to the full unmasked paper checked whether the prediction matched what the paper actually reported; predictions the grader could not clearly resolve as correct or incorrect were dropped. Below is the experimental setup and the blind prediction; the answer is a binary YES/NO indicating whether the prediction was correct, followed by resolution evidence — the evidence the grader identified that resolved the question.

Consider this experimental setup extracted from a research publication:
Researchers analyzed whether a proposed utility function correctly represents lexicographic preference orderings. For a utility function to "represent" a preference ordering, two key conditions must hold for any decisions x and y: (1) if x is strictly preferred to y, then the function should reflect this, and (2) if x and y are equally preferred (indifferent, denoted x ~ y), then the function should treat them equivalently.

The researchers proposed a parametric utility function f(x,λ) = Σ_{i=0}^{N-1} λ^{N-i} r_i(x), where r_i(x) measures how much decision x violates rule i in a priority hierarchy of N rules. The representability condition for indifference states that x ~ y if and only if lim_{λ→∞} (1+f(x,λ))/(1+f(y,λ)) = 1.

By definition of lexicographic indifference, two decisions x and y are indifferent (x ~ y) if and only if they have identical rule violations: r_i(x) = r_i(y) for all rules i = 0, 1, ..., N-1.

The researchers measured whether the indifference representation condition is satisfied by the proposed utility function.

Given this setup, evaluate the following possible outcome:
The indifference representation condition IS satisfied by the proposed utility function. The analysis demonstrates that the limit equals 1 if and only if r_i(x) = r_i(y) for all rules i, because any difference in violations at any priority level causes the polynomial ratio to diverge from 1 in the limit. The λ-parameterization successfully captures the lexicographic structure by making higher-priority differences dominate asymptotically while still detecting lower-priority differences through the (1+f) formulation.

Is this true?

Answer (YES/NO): YES